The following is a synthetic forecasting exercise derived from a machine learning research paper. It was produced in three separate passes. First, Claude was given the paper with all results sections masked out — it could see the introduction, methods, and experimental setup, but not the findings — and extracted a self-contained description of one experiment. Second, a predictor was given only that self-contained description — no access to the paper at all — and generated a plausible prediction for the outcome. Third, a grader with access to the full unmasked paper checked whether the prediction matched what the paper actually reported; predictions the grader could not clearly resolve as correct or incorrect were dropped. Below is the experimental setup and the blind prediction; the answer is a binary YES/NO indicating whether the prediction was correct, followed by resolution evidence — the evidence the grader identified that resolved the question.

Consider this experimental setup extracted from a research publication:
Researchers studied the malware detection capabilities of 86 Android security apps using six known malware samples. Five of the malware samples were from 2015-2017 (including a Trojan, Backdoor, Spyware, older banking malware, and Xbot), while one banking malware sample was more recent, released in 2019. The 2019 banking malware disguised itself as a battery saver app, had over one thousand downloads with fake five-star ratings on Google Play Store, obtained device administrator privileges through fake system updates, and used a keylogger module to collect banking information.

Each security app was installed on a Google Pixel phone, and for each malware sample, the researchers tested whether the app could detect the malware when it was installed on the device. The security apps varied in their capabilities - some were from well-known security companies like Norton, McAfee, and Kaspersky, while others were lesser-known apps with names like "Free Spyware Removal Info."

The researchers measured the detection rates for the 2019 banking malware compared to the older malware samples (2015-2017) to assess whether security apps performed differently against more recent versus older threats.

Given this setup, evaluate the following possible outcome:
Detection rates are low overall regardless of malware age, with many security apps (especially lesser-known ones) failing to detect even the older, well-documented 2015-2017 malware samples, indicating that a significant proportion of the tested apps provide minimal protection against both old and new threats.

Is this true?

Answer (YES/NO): YES